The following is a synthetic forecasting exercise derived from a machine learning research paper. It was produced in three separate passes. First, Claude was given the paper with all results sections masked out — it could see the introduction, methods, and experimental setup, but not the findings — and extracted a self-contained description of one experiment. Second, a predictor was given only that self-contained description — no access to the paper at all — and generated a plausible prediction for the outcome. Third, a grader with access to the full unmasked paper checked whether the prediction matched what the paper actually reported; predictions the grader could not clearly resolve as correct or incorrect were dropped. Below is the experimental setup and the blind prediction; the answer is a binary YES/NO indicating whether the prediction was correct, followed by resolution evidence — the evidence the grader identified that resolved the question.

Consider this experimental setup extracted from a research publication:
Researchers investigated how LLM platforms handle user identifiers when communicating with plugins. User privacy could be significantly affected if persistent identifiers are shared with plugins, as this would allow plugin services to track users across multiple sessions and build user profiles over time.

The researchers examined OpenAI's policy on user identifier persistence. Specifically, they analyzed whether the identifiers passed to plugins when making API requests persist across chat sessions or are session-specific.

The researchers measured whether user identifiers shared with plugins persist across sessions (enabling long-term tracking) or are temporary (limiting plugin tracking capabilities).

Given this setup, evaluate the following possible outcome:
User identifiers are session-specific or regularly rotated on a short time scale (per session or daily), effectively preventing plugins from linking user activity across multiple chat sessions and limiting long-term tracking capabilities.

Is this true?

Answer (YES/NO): YES